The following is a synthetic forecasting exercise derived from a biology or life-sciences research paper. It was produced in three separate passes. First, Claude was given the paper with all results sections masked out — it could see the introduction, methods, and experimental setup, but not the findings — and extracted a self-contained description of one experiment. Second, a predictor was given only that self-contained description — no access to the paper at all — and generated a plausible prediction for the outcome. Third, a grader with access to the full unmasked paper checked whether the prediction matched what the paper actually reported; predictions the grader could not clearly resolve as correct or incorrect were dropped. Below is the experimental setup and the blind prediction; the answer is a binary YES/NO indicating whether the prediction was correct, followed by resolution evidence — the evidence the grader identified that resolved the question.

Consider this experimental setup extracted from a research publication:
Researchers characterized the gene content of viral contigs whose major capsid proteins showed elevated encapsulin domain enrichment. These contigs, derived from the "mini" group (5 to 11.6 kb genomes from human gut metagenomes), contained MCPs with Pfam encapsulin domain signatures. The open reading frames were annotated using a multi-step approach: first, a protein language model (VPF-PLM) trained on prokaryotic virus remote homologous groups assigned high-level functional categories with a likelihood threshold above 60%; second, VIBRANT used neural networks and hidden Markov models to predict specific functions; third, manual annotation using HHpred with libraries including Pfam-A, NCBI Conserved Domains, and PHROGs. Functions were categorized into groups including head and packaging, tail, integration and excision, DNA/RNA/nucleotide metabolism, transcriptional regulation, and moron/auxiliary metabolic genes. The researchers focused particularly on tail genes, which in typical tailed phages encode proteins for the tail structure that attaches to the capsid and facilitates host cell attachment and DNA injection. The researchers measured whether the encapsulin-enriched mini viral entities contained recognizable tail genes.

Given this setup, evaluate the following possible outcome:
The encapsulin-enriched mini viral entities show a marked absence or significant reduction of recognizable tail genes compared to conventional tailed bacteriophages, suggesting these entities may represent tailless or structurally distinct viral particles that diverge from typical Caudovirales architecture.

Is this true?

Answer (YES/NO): YES